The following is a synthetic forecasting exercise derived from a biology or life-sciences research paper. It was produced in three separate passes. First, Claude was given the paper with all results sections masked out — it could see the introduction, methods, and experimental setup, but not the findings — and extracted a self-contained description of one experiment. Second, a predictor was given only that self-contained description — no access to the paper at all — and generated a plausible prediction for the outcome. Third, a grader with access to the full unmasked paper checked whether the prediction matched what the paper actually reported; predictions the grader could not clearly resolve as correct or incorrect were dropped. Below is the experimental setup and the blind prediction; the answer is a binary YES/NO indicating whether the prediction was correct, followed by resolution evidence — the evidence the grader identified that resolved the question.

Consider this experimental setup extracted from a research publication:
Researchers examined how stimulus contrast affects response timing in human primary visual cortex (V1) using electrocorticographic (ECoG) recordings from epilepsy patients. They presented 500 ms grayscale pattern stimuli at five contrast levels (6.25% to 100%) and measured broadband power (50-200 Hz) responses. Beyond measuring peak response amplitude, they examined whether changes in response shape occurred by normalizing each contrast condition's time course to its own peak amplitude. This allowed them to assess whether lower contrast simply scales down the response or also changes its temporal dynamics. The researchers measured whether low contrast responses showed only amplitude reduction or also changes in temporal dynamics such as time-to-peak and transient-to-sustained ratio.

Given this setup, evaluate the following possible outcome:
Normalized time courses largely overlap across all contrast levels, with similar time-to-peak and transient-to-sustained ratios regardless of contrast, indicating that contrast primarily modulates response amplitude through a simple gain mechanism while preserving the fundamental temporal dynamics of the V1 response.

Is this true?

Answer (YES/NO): NO